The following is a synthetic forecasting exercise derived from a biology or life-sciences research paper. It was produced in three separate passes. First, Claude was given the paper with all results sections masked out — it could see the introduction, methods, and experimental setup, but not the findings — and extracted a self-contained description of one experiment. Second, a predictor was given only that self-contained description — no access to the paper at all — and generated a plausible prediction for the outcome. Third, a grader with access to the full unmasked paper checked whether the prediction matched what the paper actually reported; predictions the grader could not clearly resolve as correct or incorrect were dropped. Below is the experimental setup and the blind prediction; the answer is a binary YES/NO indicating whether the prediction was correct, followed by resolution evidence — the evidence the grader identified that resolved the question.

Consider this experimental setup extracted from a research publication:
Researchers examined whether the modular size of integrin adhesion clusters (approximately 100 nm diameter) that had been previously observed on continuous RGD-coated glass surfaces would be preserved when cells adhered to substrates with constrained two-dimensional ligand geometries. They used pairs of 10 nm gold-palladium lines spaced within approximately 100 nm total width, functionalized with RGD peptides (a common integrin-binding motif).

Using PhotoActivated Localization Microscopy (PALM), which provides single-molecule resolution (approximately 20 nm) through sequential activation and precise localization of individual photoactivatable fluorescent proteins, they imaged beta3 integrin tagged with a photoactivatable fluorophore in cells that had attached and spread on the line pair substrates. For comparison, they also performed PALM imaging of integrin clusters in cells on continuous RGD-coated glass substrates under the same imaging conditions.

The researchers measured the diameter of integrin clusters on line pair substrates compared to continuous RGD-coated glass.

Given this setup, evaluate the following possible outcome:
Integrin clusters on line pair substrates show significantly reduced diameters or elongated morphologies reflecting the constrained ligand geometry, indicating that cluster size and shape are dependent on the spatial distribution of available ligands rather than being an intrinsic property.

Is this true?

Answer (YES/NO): NO